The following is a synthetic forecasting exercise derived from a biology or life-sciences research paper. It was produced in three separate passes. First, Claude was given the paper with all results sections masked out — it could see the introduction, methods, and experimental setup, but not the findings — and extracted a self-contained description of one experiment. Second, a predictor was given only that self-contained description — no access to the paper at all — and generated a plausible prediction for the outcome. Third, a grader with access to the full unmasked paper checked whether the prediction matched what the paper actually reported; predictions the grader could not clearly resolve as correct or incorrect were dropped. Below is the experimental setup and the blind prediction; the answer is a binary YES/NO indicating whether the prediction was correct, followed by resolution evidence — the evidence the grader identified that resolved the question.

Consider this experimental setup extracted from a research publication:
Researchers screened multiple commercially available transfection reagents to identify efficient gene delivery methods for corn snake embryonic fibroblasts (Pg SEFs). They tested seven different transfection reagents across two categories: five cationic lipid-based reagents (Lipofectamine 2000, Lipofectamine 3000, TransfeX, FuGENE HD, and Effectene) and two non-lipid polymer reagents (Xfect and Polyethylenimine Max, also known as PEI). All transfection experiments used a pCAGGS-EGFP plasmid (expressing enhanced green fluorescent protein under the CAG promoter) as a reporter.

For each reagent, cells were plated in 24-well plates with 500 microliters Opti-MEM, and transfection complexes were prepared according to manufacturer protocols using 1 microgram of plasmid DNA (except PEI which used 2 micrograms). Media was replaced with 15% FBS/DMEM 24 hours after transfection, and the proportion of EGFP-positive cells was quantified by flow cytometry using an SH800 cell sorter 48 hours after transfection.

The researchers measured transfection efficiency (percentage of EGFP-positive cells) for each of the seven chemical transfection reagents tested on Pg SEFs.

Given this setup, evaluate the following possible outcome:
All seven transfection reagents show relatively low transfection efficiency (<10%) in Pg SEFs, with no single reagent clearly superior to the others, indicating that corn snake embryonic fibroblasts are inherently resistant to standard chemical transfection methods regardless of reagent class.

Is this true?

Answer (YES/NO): NO